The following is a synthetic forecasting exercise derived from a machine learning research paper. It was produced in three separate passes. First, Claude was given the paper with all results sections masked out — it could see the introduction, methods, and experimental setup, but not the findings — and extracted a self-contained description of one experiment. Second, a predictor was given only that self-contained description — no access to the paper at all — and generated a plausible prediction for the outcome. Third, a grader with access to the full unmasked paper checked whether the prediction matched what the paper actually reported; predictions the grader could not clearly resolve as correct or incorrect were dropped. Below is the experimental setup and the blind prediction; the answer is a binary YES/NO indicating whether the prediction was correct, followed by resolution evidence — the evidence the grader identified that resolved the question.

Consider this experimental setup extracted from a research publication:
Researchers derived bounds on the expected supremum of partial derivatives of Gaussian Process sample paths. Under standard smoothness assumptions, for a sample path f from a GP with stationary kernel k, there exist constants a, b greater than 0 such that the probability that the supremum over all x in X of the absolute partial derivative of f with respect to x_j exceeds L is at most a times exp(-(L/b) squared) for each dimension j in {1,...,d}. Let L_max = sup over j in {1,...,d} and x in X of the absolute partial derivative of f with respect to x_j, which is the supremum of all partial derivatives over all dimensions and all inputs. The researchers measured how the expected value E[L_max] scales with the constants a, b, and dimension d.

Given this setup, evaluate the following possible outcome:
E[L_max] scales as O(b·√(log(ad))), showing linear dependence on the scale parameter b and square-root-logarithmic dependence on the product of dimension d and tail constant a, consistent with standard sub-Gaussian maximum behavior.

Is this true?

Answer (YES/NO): YES